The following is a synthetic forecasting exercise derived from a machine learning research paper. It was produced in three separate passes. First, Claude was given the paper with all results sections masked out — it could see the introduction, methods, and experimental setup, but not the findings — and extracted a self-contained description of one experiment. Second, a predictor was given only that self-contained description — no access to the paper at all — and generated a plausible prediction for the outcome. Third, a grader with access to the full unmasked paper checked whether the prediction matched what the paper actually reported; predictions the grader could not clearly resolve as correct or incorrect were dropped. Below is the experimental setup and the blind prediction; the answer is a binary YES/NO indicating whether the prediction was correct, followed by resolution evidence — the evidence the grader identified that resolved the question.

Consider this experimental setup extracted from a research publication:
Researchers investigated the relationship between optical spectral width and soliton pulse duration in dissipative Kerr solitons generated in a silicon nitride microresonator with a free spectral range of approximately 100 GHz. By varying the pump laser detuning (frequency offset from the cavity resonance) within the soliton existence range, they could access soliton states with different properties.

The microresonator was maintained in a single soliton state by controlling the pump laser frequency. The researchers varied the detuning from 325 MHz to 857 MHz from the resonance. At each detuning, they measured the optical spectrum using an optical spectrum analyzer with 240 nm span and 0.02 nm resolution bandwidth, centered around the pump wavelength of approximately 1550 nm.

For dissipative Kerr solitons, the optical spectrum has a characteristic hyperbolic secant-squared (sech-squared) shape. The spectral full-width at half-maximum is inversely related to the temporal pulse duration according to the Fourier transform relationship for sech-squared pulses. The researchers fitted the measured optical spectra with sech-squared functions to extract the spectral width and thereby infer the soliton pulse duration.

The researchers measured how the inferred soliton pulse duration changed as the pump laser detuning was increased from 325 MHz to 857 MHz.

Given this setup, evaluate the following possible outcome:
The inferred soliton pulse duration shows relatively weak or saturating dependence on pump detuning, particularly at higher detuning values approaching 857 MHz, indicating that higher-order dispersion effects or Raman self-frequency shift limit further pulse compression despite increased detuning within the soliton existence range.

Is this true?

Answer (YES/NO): NO